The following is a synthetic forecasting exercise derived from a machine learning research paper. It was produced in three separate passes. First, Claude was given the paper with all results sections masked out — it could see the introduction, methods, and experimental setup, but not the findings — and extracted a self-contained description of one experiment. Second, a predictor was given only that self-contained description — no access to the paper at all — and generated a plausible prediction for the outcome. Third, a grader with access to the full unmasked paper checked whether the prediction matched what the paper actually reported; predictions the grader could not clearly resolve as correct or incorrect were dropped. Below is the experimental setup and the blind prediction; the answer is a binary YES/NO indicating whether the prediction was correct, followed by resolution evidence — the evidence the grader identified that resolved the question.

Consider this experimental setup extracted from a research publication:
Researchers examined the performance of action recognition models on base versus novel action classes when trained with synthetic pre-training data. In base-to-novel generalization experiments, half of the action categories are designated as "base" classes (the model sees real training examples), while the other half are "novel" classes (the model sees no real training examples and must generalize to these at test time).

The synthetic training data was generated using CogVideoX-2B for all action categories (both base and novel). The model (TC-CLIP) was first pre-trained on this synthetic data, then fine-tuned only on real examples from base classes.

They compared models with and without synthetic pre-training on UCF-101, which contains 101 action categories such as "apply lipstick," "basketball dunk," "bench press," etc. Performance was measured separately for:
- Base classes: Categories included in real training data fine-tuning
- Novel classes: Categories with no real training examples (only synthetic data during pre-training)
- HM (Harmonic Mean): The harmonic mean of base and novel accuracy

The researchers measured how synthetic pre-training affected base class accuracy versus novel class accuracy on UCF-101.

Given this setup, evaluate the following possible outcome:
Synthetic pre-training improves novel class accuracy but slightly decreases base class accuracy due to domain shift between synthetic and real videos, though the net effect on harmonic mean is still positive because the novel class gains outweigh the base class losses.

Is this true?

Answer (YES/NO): NO